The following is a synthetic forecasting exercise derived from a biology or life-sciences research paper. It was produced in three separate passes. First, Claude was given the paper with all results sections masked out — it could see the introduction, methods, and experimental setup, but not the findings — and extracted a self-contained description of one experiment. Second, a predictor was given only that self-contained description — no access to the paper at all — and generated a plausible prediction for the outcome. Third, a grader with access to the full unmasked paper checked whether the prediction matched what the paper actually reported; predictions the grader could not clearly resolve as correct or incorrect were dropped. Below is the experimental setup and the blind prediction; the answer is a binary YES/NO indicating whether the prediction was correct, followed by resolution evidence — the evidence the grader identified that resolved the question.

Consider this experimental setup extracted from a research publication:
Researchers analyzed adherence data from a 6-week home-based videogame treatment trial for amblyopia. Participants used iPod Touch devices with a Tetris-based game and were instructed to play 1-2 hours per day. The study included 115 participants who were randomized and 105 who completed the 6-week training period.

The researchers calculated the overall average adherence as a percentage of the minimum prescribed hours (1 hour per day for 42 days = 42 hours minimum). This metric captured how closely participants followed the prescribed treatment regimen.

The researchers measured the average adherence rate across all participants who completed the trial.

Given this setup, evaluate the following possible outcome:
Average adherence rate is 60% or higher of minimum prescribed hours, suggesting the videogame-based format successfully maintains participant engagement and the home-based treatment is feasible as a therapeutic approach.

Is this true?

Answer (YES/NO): YES